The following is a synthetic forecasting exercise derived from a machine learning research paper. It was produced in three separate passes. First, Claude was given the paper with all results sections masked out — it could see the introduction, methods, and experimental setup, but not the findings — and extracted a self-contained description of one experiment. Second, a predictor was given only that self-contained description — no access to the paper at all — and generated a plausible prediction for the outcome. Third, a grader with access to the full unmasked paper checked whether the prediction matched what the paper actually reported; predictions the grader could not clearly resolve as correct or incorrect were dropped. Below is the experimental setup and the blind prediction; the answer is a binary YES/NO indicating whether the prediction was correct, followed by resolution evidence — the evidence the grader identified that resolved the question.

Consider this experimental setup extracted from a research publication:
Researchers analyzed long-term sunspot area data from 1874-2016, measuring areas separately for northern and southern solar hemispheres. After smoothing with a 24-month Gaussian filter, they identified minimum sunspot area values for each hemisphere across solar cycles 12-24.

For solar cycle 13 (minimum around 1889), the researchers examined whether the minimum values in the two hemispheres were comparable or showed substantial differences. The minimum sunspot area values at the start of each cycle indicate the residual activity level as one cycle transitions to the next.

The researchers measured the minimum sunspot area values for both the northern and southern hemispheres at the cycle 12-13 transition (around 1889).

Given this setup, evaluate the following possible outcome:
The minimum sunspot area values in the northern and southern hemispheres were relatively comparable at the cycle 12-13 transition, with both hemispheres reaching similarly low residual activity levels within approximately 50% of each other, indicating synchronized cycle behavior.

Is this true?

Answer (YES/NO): NO